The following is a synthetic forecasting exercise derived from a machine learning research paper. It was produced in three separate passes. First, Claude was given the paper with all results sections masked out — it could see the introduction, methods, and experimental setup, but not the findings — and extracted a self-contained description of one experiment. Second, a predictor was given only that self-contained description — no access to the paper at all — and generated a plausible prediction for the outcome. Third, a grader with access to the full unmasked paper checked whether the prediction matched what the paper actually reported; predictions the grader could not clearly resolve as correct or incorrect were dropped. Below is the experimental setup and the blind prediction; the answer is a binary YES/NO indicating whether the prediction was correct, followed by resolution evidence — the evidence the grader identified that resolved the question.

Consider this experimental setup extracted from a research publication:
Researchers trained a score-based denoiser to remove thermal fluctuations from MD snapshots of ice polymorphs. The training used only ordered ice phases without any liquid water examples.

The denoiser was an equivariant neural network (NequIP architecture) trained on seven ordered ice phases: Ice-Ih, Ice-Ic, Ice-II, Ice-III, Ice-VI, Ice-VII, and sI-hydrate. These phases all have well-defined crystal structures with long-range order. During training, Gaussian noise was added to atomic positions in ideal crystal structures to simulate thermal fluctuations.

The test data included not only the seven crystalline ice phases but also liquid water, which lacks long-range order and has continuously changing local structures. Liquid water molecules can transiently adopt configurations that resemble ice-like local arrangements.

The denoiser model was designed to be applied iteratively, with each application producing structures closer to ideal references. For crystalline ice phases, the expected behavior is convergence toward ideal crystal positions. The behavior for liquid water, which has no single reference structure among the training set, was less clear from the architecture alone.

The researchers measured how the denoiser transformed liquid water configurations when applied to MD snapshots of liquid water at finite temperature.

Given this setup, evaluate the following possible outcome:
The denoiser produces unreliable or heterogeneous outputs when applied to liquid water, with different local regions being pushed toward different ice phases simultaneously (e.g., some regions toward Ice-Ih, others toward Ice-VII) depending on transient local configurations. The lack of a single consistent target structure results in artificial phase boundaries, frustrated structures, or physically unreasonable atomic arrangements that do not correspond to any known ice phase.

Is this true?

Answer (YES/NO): NO